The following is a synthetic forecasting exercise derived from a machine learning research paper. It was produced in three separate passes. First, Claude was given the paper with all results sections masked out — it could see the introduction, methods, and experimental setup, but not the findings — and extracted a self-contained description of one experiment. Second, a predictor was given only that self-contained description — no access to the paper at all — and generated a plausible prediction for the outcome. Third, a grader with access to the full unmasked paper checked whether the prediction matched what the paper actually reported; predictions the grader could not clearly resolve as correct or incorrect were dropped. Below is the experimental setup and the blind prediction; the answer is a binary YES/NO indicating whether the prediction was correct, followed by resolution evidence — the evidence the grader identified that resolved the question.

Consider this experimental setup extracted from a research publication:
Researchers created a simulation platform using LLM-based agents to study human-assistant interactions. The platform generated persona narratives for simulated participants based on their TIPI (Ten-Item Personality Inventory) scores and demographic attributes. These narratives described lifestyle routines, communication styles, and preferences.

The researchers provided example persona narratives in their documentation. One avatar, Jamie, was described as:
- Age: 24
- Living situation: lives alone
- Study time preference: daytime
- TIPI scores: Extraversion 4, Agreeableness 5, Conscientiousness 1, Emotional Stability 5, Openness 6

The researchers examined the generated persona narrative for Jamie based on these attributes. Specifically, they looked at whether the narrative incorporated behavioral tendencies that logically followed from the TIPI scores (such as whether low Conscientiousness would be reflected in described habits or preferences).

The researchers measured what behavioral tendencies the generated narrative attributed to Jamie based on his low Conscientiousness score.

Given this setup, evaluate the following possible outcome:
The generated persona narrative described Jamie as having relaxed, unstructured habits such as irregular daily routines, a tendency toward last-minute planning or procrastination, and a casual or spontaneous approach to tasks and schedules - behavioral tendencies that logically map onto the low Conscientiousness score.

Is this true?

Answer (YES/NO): YES